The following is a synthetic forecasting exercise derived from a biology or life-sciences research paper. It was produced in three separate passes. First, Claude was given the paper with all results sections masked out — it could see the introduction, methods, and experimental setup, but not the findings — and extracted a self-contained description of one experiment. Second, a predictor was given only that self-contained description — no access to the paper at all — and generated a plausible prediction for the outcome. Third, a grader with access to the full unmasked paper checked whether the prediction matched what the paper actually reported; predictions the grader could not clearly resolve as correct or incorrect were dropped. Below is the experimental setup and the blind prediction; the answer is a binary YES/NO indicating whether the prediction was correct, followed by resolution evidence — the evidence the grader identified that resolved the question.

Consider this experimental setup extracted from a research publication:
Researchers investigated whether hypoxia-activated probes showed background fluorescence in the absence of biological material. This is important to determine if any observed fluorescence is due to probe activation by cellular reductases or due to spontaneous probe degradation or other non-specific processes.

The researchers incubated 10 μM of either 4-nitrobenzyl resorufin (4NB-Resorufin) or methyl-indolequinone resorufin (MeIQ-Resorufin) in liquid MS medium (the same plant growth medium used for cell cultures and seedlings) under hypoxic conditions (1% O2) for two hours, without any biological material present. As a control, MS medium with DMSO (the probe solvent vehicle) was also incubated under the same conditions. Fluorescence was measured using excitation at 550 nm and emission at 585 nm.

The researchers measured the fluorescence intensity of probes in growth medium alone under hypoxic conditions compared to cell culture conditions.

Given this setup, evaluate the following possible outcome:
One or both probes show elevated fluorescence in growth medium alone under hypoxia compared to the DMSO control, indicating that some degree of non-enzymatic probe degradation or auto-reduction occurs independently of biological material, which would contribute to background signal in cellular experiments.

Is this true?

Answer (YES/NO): NO